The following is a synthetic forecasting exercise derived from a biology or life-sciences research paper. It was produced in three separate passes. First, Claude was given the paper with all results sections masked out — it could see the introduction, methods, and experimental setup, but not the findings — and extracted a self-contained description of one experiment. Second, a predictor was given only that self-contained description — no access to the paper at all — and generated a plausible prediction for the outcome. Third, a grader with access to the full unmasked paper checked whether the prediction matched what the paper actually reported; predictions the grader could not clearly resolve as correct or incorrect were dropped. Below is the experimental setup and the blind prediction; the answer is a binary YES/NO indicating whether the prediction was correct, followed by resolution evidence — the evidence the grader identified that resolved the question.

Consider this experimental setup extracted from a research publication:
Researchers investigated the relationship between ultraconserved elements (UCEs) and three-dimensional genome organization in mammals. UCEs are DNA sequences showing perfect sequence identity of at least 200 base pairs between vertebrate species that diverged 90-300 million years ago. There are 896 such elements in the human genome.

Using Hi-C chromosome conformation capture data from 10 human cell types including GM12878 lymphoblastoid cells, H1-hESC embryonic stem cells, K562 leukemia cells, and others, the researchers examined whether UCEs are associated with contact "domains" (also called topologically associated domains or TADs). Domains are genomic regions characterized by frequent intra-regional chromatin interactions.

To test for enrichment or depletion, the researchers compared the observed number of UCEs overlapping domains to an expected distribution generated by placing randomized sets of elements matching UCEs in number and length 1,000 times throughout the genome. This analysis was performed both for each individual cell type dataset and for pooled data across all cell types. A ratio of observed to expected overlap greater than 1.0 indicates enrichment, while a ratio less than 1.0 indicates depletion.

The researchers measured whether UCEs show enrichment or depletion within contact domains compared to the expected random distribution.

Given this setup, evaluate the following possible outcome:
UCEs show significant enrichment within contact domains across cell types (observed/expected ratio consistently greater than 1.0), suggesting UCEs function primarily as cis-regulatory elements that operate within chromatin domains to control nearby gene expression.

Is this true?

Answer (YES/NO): NO